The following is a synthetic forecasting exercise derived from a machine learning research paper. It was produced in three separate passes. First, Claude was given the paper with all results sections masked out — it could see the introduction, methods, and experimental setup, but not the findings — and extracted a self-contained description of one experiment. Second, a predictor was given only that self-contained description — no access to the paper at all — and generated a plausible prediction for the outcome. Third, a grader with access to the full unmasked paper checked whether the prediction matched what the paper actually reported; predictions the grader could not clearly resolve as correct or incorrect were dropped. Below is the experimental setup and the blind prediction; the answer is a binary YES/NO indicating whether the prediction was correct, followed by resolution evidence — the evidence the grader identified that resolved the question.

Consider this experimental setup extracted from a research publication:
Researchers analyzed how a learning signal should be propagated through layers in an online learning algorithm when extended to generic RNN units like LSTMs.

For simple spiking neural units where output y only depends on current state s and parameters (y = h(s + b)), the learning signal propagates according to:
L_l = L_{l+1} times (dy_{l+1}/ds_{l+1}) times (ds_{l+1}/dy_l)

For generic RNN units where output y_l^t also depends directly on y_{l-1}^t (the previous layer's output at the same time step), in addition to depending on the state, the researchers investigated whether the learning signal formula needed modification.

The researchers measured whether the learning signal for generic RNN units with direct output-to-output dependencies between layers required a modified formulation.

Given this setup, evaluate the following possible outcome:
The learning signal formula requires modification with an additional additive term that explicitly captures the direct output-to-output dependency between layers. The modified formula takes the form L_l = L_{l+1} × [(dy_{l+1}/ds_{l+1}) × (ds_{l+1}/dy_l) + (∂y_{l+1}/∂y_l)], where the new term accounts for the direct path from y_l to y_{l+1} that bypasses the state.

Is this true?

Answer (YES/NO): YES